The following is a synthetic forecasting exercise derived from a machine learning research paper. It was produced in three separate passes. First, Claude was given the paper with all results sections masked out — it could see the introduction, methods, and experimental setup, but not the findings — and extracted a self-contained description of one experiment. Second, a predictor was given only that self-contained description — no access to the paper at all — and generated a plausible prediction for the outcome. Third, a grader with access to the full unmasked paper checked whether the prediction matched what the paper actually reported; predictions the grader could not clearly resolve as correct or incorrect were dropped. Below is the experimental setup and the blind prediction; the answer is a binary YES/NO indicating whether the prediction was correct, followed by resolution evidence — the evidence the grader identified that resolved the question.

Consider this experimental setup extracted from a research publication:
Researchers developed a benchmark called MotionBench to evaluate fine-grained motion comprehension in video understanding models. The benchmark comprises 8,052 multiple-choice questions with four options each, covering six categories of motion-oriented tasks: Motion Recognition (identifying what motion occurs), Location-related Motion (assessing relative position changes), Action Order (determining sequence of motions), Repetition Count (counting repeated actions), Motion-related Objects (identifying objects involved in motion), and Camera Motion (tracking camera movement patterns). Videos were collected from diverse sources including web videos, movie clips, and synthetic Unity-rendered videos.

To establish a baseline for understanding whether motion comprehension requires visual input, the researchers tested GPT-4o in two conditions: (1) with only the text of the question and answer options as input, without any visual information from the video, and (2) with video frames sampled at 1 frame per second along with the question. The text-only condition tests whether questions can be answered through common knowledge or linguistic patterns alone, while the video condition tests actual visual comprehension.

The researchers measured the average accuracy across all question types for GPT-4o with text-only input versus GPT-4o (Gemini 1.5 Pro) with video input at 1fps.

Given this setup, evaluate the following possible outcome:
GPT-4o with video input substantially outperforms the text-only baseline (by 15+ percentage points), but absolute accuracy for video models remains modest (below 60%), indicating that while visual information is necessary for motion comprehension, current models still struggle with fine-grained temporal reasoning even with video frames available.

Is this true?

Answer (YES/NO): YES